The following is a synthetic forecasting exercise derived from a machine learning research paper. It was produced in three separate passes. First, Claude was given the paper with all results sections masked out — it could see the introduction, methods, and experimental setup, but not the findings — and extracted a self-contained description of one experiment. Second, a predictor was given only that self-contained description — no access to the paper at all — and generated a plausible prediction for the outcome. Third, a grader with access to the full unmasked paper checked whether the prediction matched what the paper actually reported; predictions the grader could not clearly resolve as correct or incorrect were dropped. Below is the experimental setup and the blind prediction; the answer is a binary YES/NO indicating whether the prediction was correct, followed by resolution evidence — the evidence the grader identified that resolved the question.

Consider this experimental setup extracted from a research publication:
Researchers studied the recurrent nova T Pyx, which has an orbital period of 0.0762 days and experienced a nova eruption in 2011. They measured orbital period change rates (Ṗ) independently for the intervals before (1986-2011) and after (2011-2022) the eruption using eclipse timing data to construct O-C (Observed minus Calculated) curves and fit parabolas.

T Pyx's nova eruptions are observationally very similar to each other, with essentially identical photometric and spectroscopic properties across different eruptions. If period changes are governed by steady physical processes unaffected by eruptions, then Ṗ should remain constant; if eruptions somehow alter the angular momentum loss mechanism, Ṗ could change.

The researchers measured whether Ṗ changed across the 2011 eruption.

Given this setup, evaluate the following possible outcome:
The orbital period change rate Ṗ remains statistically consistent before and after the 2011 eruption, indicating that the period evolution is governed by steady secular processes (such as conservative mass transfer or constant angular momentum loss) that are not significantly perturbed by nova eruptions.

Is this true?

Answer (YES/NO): NO